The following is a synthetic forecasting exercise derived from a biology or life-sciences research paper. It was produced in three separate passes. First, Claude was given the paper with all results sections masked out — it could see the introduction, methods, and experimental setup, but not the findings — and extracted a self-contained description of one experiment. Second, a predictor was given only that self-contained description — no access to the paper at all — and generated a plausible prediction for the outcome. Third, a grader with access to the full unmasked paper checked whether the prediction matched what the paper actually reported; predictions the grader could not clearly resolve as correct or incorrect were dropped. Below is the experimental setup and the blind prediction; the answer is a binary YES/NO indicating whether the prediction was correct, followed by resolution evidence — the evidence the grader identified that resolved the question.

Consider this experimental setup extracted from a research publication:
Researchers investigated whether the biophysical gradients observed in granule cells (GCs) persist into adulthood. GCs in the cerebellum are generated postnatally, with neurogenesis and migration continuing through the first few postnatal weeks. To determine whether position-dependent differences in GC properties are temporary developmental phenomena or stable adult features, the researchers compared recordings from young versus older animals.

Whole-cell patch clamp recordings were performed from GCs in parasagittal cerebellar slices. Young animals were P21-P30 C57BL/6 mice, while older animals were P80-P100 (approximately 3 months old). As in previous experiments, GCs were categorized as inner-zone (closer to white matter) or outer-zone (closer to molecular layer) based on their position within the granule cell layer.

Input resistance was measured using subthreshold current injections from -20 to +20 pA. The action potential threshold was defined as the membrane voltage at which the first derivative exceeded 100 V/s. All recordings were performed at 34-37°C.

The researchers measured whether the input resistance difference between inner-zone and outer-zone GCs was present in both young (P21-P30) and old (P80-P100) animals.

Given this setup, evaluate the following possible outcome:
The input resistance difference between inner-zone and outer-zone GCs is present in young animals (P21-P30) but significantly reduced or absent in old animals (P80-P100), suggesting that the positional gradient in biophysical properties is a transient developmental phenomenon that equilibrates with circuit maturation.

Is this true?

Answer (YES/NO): NO